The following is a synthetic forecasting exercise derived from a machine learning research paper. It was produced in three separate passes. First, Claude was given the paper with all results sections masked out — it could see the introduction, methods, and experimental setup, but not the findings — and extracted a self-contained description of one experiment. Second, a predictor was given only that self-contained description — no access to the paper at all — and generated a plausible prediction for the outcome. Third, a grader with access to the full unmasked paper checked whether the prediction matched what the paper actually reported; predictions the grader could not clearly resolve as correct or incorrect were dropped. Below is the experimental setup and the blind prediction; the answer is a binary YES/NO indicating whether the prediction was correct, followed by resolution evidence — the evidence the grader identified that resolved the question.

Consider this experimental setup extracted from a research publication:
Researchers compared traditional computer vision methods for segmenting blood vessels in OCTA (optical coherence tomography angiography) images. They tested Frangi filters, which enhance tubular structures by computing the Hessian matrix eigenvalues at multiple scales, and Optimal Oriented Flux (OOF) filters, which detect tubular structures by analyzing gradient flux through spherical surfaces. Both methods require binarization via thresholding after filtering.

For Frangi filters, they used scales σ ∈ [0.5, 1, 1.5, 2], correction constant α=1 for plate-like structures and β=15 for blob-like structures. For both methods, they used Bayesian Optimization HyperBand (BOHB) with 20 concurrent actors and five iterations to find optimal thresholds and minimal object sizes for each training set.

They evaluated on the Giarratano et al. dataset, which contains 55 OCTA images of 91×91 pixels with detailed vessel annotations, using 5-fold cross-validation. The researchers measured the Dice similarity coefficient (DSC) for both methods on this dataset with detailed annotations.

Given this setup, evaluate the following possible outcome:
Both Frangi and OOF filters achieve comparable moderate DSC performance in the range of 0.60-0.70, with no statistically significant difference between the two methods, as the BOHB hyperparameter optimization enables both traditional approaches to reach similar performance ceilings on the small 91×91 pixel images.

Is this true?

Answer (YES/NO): NO